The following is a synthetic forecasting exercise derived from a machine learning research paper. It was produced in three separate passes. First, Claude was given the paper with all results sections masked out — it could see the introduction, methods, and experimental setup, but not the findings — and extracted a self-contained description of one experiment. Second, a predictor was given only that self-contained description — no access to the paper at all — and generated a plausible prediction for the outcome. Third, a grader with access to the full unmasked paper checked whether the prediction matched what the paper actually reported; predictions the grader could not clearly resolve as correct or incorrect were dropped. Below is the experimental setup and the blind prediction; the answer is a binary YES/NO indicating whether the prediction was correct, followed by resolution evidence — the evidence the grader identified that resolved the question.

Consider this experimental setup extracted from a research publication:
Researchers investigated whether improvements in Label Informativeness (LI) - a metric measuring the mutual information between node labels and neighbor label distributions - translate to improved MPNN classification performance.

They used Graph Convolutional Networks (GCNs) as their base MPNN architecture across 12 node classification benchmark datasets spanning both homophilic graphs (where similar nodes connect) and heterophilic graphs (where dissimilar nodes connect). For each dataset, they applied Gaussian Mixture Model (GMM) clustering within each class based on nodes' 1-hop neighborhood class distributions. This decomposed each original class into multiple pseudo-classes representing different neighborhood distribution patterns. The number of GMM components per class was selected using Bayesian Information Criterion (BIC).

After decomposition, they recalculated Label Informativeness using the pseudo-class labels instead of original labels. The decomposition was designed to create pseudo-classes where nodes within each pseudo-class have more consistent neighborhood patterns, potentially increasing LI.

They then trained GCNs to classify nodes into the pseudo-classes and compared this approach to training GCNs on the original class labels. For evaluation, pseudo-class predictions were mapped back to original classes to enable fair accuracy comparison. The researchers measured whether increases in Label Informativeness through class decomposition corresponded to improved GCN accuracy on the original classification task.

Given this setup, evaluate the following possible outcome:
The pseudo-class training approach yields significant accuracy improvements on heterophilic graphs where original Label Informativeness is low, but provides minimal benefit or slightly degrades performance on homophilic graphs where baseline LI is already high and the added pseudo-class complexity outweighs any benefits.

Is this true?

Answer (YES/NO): NO